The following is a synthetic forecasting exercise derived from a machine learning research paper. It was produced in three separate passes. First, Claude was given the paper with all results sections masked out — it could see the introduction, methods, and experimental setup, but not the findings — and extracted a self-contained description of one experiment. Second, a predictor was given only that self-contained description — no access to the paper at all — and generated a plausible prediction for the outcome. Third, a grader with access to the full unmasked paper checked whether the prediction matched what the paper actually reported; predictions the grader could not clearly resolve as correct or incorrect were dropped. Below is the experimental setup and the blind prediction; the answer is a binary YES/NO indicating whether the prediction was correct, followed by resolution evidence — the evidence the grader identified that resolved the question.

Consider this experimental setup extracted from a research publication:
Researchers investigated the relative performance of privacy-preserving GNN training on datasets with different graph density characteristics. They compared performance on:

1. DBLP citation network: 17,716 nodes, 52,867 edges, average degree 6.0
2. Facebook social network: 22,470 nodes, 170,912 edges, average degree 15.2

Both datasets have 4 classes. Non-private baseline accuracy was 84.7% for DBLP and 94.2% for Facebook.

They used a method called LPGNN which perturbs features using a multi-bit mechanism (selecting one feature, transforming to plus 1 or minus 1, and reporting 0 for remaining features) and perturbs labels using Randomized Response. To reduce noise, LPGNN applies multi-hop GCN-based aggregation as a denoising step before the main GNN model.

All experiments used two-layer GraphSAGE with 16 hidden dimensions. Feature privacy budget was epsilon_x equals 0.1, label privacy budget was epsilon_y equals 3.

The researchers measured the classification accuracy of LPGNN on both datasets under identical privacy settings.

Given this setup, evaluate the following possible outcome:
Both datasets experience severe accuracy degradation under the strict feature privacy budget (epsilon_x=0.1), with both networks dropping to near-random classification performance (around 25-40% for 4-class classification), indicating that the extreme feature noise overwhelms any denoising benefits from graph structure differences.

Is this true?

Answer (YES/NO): NO